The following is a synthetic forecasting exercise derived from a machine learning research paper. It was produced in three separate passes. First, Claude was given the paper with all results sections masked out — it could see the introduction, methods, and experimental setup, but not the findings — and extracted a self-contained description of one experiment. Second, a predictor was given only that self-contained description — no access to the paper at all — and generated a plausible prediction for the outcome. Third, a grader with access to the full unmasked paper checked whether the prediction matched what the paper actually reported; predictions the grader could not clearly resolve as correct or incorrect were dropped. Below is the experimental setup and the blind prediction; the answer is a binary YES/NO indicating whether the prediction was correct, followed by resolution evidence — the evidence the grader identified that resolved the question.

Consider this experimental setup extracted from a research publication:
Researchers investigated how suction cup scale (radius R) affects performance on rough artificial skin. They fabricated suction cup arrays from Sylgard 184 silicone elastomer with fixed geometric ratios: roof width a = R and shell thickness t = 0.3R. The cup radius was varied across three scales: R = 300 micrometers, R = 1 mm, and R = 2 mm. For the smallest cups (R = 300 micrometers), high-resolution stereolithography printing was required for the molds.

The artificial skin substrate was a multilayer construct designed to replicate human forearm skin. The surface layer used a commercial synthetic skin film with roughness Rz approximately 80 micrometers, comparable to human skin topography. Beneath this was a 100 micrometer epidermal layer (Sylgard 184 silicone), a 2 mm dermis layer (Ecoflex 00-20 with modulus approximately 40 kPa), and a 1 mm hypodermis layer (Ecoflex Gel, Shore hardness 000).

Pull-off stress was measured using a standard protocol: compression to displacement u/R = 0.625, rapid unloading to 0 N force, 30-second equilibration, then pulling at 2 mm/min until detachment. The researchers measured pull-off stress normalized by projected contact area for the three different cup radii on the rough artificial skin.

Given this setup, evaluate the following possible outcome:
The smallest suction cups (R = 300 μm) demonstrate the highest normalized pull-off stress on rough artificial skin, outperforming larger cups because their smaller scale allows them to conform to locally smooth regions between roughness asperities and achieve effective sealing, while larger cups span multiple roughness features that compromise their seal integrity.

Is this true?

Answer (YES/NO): NO